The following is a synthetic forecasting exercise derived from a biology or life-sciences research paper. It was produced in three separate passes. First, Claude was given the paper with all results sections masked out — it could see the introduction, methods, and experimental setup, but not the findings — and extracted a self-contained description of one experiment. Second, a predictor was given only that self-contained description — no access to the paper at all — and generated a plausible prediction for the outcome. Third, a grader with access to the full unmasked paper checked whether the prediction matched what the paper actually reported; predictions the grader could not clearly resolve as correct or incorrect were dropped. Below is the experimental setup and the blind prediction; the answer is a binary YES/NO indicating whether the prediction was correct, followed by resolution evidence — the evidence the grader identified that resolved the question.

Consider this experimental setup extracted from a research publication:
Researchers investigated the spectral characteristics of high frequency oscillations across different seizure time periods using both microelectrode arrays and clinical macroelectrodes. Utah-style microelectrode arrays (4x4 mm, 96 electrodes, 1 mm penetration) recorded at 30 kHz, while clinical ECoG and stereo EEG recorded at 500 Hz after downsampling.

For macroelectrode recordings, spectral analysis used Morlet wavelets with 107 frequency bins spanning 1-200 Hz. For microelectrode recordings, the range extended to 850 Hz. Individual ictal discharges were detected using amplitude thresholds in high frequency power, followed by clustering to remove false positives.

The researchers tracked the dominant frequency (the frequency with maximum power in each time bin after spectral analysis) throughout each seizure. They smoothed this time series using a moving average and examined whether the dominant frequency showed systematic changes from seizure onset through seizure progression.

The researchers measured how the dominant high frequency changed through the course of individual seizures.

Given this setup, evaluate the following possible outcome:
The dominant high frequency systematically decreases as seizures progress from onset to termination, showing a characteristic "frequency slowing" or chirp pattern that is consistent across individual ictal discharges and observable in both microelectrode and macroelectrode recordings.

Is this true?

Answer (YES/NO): NO